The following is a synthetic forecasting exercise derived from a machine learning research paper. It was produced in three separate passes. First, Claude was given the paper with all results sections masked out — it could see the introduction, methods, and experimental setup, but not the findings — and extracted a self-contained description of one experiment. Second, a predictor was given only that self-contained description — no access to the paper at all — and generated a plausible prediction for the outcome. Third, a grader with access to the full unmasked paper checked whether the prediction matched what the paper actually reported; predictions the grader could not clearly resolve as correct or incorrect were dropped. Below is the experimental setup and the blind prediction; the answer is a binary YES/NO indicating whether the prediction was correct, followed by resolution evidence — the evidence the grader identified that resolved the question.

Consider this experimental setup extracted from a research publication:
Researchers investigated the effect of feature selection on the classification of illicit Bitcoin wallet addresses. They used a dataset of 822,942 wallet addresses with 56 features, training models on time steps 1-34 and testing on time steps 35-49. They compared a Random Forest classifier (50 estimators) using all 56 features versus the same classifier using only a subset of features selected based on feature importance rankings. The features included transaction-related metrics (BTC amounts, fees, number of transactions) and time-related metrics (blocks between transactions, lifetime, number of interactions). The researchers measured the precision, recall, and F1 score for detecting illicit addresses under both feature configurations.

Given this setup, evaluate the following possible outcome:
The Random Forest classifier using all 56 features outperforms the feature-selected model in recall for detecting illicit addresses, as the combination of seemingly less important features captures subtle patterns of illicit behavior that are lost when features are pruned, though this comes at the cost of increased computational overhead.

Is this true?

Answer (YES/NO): NO